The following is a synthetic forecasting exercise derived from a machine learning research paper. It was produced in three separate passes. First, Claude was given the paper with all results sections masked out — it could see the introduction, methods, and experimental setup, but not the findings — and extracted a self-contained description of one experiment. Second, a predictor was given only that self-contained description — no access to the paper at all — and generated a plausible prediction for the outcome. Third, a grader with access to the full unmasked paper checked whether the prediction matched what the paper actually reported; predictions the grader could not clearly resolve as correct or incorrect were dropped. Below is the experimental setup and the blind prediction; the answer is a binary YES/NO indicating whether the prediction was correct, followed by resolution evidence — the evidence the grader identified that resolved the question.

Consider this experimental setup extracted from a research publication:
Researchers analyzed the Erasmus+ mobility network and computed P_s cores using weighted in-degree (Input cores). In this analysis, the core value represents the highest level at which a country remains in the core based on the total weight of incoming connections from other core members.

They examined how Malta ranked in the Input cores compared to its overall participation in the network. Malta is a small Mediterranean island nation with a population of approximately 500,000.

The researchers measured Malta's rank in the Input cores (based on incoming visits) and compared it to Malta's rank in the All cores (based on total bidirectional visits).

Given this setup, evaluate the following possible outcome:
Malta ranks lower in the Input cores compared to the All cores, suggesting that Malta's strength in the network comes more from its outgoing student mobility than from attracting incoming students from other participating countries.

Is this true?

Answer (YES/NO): NO